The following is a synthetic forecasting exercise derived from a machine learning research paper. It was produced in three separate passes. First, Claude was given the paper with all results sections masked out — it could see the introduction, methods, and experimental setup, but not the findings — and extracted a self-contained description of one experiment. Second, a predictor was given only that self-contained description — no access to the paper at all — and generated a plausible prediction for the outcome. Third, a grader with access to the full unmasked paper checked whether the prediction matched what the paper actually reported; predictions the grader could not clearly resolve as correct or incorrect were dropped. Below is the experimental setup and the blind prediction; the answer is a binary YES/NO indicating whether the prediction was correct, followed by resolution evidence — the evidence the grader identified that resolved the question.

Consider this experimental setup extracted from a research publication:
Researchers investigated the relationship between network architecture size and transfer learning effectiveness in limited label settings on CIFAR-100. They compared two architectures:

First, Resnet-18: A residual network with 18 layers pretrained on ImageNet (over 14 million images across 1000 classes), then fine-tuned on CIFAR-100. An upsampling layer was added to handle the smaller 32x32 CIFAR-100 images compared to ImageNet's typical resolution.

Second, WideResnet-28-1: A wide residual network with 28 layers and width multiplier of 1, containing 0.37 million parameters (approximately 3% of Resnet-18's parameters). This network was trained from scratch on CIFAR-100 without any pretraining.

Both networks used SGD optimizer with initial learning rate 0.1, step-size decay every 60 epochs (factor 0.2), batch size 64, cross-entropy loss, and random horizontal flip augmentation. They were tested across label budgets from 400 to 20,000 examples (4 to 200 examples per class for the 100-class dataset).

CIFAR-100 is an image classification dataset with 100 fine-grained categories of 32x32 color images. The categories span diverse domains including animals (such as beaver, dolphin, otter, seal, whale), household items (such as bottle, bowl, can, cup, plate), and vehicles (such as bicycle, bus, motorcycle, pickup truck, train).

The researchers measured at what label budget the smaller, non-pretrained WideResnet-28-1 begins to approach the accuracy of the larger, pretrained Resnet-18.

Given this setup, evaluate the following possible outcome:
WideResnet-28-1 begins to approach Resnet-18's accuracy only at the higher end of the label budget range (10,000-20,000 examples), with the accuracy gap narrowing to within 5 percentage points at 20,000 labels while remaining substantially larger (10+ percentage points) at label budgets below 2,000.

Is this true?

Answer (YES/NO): NO